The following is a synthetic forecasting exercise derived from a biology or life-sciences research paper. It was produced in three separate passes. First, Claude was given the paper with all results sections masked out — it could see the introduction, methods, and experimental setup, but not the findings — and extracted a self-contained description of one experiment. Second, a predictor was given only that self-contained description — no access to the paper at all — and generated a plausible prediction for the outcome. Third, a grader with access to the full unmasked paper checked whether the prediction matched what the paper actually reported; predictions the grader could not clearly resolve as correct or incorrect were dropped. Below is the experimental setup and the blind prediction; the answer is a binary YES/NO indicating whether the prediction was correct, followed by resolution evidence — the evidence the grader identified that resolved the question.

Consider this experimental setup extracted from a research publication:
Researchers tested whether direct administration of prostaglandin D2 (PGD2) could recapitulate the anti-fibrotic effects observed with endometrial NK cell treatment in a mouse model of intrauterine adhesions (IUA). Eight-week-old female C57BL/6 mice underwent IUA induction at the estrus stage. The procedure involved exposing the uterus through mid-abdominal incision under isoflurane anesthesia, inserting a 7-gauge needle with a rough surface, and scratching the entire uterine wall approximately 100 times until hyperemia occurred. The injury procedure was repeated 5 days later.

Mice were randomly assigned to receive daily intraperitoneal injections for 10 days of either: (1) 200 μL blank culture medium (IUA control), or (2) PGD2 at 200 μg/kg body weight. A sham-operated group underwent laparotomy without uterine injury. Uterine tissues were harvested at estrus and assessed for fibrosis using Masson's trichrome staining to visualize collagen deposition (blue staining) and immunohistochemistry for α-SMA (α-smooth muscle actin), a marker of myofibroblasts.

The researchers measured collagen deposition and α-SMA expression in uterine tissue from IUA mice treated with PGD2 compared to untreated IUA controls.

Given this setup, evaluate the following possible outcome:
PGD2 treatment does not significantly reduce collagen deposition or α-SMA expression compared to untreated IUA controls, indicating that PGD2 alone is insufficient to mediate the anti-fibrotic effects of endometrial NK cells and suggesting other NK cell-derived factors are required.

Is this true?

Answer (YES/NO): NO